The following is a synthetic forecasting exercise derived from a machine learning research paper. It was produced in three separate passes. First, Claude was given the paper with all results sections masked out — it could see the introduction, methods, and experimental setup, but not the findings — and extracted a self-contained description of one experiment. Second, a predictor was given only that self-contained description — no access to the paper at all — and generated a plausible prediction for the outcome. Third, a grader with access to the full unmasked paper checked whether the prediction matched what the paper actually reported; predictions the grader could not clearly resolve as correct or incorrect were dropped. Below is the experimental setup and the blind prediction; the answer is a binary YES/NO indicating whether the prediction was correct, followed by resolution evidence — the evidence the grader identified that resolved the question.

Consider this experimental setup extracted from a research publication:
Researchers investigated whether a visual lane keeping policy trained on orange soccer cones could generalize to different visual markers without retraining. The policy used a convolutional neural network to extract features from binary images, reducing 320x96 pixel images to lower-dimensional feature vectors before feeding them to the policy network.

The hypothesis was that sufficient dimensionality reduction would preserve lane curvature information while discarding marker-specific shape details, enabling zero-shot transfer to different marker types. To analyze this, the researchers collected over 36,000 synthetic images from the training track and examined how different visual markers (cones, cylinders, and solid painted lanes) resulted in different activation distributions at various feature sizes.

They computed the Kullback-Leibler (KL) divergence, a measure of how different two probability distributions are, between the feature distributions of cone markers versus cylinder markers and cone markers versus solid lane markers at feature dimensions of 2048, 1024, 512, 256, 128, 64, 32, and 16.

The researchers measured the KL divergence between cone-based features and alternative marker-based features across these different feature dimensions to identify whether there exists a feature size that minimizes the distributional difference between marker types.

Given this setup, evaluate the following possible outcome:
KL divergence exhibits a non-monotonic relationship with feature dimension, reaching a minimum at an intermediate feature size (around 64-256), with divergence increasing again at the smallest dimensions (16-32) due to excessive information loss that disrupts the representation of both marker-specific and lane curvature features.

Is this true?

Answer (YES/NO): YES